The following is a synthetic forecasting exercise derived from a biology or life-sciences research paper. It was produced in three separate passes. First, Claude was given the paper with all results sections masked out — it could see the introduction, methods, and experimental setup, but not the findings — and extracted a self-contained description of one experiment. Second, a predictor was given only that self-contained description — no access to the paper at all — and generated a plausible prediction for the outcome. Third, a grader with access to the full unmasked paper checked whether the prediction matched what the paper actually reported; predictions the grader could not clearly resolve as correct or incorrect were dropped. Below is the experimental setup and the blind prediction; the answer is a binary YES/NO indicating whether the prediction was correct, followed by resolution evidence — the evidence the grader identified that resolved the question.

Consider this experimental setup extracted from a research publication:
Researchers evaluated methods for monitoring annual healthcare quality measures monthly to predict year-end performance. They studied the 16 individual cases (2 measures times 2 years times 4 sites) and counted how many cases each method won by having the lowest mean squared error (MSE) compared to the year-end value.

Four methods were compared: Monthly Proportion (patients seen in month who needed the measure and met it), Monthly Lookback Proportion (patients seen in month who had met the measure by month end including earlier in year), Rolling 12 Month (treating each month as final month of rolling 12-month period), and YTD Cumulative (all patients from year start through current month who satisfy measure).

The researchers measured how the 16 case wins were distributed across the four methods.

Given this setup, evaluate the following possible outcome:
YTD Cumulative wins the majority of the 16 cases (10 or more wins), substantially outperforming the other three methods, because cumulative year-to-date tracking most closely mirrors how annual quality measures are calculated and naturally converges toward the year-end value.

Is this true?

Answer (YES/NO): NO